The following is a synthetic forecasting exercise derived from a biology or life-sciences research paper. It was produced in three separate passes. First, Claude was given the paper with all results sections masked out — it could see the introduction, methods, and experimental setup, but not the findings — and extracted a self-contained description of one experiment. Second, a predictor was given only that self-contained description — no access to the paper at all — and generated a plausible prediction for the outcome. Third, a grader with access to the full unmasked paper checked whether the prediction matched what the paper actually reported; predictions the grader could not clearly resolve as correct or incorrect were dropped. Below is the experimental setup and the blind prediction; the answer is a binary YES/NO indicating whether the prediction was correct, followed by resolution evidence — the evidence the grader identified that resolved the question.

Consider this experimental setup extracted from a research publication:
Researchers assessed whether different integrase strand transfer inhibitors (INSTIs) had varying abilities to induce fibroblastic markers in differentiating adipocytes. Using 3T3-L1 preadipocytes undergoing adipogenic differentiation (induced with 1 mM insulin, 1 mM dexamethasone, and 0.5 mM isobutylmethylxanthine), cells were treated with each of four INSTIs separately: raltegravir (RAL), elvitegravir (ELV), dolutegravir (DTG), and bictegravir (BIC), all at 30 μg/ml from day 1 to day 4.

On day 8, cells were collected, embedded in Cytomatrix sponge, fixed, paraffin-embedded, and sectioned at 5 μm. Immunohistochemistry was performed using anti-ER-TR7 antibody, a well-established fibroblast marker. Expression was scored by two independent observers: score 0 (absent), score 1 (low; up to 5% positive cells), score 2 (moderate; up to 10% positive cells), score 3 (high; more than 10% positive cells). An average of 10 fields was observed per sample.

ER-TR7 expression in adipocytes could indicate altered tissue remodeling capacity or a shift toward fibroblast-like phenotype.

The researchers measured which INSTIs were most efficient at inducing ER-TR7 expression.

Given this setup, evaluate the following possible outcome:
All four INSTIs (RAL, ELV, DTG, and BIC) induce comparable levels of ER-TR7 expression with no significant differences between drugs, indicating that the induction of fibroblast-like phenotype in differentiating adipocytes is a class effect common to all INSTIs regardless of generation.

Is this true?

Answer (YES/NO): NO